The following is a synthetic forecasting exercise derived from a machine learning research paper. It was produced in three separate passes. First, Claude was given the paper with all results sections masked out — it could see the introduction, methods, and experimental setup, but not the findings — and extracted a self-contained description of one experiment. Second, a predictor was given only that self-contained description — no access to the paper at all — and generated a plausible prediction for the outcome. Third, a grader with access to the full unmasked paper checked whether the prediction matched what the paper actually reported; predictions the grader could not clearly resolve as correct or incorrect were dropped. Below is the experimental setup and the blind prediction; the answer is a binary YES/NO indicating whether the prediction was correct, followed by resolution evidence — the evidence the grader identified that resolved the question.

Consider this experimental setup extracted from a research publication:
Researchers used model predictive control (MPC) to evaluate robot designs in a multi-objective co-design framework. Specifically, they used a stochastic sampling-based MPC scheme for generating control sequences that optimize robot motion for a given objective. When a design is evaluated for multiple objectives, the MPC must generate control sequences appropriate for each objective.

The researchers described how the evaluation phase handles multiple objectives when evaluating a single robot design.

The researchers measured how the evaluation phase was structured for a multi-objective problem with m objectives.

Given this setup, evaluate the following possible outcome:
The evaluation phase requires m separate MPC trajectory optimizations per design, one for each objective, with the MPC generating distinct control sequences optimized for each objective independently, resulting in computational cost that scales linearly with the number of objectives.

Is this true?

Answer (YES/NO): YES